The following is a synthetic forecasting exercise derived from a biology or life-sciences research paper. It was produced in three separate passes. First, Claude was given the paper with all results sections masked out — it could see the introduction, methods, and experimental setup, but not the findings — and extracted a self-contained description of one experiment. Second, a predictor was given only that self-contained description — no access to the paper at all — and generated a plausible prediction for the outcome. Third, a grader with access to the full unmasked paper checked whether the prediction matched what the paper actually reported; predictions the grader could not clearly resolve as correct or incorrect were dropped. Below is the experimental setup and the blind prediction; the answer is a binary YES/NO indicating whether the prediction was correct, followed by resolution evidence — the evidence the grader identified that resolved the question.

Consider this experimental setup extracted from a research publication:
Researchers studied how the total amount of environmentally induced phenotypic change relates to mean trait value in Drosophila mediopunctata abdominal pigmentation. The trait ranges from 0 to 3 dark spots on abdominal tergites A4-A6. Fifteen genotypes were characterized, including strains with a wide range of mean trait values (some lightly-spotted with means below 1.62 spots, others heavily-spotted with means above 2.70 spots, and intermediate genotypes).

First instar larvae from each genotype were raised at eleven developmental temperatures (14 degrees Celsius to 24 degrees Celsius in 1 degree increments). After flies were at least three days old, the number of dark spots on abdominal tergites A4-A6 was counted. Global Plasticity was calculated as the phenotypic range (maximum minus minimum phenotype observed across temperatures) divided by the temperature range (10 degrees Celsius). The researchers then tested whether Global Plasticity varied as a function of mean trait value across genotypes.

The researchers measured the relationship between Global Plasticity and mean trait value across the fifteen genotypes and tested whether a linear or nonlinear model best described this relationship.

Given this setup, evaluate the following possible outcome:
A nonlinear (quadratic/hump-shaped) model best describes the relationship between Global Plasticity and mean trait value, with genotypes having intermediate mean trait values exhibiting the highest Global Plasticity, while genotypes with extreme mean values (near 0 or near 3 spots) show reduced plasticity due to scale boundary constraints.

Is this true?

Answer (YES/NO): YES